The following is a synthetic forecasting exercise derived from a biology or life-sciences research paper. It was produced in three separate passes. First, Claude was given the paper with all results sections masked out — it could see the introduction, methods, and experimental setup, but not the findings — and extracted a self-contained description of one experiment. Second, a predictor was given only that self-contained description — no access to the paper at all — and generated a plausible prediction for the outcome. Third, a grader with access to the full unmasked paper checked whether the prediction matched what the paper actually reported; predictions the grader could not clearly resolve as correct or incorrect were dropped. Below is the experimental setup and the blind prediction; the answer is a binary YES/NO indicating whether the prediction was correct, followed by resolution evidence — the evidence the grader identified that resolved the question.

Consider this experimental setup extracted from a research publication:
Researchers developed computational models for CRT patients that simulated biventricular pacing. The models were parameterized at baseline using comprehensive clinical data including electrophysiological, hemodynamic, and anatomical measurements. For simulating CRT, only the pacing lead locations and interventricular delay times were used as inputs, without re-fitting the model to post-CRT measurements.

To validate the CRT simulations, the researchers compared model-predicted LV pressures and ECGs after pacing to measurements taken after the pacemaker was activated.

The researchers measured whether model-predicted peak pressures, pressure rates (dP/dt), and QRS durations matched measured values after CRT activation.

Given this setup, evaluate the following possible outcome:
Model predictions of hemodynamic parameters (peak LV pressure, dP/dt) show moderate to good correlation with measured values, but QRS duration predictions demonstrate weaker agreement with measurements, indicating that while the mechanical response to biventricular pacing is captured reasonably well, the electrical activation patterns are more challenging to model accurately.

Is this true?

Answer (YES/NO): YES